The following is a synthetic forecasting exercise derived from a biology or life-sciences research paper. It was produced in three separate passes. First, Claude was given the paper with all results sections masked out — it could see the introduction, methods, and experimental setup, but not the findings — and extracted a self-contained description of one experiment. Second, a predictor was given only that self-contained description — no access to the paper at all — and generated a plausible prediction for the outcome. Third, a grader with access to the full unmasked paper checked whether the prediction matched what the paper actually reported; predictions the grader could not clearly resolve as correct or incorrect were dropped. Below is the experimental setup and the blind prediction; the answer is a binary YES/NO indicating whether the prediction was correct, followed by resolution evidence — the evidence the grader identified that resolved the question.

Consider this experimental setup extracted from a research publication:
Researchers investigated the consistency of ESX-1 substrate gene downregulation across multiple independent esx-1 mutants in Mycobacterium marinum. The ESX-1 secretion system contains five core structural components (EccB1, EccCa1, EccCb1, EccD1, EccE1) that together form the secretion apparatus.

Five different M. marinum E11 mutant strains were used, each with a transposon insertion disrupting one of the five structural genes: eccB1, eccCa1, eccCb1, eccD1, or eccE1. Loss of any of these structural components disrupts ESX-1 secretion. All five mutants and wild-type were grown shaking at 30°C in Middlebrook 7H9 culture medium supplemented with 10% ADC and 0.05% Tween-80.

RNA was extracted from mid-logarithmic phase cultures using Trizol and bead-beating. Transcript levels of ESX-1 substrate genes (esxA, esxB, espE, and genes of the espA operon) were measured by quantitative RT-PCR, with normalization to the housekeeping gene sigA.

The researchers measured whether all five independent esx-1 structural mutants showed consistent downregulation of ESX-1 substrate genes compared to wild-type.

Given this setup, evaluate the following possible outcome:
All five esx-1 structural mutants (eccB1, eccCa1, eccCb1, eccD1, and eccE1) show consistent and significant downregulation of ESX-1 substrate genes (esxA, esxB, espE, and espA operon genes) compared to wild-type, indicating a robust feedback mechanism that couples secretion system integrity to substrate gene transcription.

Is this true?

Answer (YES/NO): YES